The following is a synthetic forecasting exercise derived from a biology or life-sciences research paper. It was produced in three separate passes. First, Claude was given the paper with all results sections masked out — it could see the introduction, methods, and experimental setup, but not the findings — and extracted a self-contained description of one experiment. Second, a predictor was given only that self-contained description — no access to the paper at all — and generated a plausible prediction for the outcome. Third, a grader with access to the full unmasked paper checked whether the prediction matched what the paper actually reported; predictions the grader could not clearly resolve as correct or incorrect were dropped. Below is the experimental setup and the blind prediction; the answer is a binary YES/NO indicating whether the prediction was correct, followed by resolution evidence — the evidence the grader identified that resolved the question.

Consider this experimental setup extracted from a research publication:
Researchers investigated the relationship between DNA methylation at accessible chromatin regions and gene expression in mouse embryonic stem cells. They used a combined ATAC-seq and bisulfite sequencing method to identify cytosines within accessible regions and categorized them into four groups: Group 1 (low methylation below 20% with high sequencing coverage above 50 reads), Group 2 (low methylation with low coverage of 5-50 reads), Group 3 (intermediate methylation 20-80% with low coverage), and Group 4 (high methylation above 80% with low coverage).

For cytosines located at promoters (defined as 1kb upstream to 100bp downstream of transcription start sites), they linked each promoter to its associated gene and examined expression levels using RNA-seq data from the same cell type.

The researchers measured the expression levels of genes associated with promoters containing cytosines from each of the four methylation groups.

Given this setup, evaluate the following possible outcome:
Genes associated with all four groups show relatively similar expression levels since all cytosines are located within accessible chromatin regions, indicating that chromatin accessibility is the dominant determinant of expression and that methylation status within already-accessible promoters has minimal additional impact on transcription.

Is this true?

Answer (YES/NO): NO